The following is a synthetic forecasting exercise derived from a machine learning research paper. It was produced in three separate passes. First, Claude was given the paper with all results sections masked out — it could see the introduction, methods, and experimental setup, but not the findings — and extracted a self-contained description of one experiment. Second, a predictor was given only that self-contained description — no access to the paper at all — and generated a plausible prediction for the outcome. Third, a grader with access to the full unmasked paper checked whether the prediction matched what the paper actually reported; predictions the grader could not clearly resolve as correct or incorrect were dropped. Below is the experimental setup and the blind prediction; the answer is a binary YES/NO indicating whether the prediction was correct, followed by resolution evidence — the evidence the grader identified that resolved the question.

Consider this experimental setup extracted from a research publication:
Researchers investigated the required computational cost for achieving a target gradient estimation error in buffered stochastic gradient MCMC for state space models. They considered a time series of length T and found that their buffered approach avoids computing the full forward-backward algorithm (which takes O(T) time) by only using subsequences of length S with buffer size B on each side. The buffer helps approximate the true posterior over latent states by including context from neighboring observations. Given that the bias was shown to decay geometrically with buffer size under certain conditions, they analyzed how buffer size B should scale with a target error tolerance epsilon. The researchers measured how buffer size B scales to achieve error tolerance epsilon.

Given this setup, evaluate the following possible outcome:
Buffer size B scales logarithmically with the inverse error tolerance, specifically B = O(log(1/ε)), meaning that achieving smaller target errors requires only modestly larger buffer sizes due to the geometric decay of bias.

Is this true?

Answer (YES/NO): YES